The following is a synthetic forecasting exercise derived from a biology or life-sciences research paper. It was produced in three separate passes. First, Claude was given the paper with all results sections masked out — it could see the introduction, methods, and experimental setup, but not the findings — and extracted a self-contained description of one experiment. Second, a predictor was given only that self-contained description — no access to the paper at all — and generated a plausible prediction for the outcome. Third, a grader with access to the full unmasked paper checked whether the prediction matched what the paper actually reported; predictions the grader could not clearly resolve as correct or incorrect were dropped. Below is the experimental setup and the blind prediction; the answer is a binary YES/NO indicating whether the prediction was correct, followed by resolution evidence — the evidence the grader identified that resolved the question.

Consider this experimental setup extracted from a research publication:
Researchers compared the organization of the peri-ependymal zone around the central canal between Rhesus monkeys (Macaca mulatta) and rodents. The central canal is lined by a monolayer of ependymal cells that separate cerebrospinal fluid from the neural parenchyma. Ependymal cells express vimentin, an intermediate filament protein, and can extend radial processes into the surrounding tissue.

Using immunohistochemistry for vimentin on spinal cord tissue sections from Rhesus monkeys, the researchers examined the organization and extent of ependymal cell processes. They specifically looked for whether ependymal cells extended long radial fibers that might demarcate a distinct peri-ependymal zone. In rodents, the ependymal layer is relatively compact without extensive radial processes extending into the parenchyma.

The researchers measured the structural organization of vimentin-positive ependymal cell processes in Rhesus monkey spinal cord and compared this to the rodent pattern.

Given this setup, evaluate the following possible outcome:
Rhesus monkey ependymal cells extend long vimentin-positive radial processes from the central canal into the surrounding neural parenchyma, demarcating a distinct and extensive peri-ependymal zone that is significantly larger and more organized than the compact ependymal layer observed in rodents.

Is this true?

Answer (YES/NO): YES